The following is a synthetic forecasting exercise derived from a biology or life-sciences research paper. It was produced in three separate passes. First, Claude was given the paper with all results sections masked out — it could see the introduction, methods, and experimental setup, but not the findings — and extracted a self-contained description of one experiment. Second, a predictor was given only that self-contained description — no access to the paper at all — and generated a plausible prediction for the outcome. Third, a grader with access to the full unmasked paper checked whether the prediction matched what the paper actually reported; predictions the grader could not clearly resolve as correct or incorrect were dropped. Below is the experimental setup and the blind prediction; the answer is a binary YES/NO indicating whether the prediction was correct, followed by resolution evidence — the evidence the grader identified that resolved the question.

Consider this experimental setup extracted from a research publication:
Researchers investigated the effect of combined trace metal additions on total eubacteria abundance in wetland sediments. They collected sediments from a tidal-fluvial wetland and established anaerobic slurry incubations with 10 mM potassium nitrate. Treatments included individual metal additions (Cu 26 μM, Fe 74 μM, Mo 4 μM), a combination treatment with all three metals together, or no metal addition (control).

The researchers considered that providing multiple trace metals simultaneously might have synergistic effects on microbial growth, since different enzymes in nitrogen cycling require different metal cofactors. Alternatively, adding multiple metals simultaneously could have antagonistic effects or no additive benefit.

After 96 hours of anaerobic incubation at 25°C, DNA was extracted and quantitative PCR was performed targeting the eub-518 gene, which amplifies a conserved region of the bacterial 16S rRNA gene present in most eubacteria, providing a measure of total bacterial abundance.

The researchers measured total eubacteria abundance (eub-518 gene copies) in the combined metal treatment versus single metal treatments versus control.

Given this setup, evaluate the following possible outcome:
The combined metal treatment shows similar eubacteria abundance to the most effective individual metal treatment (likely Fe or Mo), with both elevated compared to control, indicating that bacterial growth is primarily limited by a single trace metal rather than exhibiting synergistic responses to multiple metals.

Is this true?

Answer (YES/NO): NO